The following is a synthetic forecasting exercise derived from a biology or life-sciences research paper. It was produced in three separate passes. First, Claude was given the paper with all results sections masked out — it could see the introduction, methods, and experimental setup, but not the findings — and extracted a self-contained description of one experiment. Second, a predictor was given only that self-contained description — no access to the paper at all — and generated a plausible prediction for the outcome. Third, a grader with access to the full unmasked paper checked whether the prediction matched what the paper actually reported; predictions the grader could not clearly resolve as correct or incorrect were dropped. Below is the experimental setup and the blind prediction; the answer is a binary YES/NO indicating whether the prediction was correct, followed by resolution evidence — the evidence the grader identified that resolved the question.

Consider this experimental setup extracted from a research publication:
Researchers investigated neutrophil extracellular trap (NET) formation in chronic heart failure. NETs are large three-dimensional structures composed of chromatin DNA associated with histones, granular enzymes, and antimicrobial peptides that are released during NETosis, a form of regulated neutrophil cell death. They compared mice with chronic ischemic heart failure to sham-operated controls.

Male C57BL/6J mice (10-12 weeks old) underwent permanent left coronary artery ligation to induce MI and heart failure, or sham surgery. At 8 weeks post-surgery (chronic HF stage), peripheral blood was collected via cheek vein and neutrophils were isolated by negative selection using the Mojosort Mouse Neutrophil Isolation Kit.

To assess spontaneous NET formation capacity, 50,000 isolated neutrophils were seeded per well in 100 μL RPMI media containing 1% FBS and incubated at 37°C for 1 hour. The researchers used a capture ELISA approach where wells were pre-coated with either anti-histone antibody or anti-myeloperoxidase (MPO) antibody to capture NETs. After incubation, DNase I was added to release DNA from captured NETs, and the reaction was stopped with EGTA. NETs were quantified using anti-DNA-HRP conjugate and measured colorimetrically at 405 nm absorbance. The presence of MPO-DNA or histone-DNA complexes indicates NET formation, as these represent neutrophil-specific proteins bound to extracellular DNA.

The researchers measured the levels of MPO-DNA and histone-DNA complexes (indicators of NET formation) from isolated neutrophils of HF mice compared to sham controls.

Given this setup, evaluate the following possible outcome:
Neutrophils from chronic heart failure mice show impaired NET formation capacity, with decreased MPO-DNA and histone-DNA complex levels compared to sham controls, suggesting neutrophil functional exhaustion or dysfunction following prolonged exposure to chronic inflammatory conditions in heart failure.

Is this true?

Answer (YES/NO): NO